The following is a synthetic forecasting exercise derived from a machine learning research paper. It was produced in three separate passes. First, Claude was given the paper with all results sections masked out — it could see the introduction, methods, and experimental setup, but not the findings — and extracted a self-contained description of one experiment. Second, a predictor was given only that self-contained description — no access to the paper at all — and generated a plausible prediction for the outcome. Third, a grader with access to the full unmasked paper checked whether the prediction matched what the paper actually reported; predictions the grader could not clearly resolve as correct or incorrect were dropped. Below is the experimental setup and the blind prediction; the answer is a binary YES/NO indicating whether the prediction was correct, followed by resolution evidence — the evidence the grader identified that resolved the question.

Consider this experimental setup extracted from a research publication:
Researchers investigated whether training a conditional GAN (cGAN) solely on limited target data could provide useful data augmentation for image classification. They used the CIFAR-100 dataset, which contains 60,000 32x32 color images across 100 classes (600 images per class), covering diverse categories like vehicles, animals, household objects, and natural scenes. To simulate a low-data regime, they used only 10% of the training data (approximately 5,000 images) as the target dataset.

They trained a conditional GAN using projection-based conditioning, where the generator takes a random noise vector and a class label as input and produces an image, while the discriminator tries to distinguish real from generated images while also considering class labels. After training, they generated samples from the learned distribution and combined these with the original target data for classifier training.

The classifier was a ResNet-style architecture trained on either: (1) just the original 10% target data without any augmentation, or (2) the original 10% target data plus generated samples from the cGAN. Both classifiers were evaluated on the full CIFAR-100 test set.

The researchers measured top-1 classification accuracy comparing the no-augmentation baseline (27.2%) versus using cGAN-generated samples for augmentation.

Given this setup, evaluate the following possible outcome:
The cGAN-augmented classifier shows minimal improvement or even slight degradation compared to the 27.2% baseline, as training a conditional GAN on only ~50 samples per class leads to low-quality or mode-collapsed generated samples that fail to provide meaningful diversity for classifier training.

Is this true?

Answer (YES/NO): YES